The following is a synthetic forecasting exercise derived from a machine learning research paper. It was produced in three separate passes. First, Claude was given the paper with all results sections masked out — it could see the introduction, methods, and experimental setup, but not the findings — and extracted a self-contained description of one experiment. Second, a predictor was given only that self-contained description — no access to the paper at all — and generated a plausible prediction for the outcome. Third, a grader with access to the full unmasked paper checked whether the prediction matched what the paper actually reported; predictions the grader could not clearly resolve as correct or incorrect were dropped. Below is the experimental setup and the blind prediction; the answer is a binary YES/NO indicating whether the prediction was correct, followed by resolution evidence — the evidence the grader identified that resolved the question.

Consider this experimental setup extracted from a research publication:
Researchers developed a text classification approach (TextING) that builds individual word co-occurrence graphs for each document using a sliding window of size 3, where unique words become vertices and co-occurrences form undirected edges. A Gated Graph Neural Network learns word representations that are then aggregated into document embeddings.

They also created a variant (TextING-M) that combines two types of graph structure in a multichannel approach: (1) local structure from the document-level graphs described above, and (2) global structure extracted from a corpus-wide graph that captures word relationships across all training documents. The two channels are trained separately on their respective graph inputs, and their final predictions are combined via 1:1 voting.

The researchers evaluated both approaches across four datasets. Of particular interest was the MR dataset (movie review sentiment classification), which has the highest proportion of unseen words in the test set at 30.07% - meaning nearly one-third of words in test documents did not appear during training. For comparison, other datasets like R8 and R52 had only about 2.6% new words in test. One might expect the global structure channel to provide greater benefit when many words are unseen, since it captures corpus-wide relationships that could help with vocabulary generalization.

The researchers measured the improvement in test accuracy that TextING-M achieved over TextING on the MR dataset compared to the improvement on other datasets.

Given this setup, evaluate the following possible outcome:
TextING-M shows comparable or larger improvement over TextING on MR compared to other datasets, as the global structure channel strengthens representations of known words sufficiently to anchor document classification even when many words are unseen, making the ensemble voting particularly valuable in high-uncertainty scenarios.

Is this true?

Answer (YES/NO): YES